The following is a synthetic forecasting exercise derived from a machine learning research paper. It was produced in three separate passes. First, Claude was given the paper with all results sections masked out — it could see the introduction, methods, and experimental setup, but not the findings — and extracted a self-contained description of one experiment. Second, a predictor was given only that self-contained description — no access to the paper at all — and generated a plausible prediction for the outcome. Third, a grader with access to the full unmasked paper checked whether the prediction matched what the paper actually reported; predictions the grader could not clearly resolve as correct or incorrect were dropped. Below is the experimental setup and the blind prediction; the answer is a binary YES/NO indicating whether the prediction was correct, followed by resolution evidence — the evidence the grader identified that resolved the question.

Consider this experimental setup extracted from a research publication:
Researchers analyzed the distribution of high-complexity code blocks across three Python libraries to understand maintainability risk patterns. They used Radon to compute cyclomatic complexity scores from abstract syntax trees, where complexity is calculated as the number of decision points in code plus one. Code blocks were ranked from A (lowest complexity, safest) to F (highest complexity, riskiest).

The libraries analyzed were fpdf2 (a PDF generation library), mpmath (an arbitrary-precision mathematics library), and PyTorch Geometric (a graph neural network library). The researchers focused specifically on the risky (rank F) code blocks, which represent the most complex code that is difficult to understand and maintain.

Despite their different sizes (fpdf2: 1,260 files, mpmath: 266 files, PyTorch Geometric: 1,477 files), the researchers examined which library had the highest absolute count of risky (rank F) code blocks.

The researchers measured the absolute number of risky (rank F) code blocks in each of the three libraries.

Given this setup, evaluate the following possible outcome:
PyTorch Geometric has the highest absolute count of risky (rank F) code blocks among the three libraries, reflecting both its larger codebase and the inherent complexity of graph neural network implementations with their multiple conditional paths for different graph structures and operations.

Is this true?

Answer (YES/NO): NO